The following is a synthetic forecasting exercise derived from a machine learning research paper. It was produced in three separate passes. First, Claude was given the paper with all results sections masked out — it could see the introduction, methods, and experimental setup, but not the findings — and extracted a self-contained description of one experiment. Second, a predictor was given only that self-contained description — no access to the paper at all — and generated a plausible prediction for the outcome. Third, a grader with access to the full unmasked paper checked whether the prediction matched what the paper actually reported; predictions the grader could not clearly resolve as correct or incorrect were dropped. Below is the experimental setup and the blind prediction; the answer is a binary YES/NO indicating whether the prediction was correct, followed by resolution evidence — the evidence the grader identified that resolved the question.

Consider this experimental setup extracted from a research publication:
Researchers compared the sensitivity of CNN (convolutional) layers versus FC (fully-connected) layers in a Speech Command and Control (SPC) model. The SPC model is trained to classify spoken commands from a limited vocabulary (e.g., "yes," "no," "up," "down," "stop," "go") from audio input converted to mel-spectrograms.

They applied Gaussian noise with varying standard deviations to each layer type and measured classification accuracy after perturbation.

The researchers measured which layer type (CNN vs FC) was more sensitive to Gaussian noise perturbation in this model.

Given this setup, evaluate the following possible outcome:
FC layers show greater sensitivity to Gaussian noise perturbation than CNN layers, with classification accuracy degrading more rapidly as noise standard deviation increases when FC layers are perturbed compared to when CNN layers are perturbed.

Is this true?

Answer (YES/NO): NO